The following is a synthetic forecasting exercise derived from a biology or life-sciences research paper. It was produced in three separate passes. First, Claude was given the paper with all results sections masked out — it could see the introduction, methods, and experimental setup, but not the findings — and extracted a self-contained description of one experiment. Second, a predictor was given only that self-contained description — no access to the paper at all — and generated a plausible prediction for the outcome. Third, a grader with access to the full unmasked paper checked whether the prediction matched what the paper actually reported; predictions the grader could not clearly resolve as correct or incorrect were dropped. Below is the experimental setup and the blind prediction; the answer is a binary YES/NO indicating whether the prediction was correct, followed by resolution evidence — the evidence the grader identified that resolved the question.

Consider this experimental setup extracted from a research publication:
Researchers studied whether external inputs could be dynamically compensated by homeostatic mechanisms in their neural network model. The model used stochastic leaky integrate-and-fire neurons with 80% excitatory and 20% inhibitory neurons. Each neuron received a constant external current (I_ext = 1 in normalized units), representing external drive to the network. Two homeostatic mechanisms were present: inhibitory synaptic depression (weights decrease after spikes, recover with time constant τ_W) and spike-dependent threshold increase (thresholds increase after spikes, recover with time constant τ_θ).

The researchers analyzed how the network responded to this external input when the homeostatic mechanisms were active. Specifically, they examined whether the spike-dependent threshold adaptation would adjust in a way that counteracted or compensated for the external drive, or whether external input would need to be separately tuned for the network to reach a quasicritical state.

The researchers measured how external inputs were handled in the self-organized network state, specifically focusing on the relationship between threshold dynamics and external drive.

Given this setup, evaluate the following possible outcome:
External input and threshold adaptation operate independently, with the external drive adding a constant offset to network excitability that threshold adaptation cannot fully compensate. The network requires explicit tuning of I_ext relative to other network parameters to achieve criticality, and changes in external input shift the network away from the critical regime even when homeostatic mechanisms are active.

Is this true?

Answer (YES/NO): NO